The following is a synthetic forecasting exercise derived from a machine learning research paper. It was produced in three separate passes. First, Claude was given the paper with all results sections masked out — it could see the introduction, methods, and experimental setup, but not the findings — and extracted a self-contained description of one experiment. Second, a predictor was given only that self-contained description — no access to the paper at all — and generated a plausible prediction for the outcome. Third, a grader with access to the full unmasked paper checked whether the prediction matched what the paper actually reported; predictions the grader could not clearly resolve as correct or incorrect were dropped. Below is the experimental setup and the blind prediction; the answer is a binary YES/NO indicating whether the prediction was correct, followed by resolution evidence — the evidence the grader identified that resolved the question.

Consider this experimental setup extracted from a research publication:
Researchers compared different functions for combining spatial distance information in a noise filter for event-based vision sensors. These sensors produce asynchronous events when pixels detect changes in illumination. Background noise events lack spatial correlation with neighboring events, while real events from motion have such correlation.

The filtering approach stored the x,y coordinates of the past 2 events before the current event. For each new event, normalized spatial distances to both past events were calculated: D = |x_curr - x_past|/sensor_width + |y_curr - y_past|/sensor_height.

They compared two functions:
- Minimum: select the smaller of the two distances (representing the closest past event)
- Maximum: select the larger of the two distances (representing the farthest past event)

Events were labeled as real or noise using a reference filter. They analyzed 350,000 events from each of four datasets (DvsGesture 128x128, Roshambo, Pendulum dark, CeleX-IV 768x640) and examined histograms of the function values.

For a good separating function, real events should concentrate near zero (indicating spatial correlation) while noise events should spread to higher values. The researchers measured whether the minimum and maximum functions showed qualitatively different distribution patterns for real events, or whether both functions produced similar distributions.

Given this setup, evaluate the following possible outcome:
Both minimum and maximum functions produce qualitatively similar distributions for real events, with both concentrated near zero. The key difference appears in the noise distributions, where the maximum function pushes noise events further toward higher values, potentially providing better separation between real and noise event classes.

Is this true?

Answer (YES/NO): NO